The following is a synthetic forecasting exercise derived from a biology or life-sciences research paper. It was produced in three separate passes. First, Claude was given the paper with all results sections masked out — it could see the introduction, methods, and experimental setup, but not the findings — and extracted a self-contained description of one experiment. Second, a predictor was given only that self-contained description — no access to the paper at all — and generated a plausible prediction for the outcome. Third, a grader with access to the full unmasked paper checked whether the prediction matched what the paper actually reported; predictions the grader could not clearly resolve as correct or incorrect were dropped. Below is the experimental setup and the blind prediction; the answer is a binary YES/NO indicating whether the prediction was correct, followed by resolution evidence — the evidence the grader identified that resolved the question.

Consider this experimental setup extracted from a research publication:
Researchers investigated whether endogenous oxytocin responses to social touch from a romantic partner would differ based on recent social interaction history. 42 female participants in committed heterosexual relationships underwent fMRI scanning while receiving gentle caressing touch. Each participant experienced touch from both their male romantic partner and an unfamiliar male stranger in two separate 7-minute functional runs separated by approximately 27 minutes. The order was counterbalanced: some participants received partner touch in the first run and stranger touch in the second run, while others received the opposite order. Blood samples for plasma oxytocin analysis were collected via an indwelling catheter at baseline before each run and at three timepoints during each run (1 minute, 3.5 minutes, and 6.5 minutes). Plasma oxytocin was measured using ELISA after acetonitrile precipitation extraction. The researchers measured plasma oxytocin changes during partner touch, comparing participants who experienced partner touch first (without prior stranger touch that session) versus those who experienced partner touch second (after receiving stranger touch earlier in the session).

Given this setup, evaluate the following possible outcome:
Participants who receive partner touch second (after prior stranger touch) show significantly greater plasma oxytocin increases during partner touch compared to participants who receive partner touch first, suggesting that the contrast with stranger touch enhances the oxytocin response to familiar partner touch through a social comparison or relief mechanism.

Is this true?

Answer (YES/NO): NO